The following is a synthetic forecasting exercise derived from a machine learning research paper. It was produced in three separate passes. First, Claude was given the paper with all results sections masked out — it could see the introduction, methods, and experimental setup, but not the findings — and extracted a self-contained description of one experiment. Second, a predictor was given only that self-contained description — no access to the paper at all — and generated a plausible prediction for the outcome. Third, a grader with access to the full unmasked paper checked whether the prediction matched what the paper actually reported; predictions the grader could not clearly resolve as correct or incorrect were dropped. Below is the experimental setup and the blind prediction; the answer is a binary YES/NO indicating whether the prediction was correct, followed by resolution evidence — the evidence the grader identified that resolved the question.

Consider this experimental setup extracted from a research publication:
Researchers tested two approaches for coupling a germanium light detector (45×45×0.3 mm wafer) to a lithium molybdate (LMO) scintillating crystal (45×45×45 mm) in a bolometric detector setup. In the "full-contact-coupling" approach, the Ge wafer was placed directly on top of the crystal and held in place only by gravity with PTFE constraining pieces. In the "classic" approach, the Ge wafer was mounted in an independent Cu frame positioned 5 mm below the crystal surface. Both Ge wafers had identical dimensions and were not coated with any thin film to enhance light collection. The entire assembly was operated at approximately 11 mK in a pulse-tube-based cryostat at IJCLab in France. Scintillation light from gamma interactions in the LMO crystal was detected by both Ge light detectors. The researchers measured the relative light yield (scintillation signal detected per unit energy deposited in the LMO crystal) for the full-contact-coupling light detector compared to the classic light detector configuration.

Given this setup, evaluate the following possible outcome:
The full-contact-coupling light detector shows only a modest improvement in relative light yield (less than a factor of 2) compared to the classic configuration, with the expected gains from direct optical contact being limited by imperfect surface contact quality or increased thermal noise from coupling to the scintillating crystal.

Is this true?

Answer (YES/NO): NO